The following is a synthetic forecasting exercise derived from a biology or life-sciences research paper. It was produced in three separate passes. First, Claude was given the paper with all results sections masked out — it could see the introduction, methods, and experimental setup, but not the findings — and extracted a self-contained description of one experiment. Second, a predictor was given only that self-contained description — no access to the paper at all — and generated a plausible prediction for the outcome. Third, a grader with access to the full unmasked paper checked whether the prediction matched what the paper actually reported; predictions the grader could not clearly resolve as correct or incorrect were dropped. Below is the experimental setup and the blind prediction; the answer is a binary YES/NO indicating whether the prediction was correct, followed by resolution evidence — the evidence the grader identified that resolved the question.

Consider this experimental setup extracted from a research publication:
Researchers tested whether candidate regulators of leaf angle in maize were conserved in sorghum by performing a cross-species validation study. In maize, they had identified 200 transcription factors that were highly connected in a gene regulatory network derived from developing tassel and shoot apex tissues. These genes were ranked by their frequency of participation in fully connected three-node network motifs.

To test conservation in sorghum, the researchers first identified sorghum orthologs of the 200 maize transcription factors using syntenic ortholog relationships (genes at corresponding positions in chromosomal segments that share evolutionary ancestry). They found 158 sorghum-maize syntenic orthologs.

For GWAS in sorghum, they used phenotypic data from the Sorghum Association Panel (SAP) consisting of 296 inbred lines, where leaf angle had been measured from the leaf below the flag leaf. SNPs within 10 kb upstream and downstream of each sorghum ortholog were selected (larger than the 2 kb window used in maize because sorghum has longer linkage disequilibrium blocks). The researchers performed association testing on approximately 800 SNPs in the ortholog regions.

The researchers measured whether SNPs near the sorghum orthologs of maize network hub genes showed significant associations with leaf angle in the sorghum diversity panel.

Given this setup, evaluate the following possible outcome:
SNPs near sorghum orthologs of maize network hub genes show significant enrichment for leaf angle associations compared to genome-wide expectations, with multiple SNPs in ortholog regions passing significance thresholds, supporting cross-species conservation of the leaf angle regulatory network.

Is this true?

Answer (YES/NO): YES